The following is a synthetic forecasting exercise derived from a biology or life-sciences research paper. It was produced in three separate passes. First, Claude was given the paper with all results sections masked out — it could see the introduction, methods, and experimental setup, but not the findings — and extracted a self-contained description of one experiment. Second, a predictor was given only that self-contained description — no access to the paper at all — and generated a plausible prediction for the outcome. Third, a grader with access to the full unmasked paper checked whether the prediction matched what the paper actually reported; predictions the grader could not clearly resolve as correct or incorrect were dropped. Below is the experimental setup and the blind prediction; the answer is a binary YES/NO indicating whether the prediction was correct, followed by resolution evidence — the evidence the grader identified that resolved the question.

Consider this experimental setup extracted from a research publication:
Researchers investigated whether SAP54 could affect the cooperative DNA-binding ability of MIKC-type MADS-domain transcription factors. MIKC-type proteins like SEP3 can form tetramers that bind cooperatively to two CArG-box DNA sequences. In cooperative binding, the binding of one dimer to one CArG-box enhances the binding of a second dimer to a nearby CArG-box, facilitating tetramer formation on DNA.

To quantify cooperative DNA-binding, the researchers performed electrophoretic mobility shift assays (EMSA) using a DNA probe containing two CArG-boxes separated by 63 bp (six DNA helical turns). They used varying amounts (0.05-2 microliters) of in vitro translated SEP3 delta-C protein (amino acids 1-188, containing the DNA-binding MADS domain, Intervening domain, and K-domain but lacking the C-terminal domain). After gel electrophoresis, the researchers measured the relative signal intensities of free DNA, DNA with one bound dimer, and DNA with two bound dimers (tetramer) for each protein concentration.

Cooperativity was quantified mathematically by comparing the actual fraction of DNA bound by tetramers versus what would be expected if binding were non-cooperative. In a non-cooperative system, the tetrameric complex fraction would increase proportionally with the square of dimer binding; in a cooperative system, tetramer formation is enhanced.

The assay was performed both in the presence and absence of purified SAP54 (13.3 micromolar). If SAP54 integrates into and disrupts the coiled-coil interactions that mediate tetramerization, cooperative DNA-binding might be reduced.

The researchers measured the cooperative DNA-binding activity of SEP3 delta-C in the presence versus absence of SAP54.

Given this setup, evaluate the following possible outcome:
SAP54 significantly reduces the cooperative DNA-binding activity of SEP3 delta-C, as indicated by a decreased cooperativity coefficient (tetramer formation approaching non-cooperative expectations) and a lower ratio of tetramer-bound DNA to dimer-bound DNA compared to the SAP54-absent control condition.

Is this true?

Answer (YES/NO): NO